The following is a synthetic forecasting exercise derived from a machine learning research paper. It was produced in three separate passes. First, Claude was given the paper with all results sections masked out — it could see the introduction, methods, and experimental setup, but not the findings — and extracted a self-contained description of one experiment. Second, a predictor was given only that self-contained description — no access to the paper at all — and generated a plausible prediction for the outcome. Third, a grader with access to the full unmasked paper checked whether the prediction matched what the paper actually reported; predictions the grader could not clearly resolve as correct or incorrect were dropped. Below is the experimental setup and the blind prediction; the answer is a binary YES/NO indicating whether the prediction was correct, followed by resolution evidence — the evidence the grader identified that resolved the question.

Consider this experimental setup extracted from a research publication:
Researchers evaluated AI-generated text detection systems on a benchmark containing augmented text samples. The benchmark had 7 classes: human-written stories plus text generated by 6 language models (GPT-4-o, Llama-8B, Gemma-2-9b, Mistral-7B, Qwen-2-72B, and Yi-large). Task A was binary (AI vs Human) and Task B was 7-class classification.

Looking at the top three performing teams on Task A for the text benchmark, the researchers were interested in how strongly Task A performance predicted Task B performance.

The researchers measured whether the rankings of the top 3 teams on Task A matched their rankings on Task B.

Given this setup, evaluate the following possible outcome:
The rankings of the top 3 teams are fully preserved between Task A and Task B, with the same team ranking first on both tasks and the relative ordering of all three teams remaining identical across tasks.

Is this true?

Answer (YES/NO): NO